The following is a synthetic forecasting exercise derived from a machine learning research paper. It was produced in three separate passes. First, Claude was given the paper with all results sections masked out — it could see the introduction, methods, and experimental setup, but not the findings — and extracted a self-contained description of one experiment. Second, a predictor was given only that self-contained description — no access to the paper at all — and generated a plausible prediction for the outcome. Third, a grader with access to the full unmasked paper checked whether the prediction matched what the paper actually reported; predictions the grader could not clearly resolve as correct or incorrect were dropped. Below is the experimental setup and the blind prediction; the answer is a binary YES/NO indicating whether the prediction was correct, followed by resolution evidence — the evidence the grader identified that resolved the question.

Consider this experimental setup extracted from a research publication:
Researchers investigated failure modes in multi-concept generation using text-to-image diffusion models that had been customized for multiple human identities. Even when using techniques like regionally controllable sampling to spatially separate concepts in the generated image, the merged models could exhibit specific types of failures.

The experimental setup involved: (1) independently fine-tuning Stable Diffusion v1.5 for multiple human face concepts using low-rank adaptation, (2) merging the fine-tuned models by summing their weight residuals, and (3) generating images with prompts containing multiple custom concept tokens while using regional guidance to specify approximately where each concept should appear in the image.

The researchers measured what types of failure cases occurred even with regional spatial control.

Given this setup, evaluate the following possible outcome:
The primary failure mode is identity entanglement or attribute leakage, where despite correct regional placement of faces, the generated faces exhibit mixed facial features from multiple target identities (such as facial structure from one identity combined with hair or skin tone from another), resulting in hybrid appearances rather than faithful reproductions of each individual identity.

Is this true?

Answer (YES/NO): NO